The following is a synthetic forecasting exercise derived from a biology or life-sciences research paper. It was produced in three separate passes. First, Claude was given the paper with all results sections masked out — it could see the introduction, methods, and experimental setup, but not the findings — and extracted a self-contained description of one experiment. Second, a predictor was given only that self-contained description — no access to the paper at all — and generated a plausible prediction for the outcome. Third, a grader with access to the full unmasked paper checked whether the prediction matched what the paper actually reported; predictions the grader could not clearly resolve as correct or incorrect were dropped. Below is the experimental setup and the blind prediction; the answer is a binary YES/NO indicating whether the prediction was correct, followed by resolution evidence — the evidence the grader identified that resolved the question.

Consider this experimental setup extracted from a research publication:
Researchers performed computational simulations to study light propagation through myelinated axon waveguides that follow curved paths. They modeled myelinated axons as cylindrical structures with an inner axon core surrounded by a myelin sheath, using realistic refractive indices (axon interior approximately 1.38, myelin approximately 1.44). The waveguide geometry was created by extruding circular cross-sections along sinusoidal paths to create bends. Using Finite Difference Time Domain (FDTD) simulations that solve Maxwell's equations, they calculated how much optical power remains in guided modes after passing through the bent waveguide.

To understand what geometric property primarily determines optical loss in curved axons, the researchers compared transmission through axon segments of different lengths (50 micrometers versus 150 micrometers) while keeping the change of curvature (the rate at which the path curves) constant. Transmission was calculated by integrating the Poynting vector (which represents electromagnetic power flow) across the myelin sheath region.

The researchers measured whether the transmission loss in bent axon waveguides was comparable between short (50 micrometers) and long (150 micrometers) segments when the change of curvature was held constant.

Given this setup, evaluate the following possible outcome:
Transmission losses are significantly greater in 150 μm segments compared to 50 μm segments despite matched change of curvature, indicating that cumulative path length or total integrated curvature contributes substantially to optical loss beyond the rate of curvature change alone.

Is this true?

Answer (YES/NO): NO